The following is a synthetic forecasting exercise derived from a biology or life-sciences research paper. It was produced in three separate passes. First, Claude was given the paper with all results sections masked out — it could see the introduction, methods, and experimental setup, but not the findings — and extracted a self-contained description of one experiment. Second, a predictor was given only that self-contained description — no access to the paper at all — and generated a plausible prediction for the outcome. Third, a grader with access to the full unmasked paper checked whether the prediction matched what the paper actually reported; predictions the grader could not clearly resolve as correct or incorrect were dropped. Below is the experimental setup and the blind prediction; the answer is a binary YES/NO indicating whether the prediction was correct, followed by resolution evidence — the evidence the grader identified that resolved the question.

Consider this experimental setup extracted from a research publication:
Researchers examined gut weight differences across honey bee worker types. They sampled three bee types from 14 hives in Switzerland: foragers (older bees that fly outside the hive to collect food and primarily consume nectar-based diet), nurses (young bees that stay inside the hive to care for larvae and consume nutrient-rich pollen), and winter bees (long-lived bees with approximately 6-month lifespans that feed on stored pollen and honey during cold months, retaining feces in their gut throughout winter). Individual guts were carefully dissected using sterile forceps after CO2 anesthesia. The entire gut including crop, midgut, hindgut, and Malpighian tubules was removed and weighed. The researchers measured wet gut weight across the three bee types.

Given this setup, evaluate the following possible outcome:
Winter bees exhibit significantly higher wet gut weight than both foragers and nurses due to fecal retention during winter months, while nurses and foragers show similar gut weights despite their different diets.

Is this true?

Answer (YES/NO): NO